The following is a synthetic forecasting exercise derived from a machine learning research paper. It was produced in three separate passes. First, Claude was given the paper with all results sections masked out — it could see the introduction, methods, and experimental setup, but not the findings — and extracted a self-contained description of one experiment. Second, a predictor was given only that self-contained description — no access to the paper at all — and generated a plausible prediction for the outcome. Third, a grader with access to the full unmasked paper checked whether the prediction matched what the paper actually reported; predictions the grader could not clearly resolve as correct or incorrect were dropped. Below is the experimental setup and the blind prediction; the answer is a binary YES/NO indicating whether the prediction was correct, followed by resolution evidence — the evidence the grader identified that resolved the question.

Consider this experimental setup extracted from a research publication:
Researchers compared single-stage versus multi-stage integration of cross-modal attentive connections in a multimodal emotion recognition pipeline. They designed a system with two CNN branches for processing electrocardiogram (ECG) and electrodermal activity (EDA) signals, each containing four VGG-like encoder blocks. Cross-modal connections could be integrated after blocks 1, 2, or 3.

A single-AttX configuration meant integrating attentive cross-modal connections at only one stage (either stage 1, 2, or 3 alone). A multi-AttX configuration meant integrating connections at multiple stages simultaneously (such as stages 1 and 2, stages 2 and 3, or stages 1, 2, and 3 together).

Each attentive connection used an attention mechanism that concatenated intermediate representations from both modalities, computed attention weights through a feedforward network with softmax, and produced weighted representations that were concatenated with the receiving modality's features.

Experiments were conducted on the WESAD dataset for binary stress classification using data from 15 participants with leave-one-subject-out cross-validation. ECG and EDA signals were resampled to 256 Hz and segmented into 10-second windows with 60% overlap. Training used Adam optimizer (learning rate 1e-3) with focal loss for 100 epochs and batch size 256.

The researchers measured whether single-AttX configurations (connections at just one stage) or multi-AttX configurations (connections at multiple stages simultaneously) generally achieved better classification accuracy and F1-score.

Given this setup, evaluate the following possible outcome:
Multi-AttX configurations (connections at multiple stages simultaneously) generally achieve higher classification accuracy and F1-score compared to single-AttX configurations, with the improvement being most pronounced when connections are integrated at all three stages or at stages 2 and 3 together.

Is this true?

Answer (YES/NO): NO